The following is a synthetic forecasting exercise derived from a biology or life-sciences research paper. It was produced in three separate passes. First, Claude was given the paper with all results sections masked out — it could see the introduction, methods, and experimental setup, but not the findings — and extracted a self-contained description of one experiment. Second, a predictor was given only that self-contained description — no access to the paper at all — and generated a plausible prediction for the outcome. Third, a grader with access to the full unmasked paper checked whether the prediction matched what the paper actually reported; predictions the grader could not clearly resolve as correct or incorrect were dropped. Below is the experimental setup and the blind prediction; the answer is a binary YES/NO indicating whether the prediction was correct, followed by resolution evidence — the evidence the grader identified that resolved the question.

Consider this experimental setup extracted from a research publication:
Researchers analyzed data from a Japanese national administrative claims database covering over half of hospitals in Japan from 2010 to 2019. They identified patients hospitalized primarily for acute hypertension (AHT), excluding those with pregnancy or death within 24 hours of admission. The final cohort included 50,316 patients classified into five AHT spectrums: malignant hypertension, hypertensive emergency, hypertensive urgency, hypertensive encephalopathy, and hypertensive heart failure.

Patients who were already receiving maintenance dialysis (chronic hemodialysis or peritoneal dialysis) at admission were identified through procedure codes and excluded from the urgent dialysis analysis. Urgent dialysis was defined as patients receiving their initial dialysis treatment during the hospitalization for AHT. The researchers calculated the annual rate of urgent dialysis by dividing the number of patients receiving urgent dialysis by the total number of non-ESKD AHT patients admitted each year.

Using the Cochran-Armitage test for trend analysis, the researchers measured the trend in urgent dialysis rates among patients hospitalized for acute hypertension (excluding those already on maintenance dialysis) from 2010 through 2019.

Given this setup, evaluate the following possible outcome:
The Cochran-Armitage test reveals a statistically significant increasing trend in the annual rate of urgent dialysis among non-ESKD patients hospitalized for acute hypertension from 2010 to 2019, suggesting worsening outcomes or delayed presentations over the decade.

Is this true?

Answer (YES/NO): YES